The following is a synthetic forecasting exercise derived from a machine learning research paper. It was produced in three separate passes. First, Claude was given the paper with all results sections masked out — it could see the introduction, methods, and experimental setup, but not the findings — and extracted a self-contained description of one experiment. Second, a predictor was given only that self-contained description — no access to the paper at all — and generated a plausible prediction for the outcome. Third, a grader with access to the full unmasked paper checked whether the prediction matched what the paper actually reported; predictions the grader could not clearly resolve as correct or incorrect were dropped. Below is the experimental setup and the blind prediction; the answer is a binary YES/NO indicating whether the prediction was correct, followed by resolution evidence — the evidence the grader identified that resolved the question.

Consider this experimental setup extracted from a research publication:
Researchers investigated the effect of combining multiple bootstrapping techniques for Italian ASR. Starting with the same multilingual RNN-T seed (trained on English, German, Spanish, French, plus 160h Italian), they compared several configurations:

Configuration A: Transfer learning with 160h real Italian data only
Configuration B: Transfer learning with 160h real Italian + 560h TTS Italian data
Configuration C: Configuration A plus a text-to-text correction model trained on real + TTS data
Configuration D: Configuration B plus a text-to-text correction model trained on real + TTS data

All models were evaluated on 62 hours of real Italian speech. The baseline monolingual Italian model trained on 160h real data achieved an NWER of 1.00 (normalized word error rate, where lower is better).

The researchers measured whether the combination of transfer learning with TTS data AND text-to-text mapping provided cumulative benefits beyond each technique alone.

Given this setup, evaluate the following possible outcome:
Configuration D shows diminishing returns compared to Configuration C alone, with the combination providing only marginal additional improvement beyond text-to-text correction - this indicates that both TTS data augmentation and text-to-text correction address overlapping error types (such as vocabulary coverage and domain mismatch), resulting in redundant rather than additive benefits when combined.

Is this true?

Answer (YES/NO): NO